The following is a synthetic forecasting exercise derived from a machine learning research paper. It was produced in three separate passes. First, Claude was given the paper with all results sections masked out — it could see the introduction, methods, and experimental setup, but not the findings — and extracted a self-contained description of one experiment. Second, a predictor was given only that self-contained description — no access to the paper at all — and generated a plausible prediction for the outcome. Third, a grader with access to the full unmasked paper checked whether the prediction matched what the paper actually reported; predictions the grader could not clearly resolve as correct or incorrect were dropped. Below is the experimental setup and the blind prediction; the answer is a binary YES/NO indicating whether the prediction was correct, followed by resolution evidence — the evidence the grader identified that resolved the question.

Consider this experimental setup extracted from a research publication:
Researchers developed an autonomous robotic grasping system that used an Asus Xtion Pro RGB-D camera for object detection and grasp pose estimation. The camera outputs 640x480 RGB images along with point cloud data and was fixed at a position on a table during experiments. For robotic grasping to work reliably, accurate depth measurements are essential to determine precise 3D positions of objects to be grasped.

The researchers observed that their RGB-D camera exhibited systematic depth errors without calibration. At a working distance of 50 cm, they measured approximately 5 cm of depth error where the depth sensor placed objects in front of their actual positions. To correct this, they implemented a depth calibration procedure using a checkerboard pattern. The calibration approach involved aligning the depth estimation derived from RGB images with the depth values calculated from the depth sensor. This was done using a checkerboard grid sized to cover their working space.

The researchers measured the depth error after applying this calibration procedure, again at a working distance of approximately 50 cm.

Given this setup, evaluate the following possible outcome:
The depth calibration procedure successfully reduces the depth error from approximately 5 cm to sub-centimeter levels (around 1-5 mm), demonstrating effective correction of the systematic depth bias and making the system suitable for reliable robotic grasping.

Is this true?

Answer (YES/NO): NO